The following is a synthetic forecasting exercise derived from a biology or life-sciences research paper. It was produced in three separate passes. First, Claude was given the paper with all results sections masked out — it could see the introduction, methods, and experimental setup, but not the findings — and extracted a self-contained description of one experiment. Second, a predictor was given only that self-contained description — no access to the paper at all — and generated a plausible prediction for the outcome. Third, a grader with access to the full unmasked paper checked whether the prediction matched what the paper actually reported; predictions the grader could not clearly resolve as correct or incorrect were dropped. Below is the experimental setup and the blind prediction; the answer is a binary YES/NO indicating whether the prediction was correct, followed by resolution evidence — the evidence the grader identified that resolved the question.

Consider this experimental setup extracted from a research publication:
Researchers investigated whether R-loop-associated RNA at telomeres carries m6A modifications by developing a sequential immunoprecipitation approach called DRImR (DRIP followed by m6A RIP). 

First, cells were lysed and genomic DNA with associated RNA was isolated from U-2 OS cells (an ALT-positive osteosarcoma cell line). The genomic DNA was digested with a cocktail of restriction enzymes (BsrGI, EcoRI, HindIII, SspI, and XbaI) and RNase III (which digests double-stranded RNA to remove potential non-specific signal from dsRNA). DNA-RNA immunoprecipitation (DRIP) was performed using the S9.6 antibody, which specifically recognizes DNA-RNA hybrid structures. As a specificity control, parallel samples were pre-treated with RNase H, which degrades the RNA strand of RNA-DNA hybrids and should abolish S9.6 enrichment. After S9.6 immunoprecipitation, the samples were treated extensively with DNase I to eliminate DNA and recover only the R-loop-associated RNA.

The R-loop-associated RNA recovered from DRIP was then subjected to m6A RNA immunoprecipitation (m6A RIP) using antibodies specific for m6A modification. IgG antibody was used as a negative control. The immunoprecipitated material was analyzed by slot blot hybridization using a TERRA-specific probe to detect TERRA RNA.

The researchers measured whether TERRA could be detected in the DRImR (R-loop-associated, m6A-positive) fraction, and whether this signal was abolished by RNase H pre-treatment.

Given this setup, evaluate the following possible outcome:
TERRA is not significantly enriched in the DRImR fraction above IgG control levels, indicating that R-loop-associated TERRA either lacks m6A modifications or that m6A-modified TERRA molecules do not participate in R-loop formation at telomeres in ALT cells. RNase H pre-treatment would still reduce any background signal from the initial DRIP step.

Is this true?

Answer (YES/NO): NO